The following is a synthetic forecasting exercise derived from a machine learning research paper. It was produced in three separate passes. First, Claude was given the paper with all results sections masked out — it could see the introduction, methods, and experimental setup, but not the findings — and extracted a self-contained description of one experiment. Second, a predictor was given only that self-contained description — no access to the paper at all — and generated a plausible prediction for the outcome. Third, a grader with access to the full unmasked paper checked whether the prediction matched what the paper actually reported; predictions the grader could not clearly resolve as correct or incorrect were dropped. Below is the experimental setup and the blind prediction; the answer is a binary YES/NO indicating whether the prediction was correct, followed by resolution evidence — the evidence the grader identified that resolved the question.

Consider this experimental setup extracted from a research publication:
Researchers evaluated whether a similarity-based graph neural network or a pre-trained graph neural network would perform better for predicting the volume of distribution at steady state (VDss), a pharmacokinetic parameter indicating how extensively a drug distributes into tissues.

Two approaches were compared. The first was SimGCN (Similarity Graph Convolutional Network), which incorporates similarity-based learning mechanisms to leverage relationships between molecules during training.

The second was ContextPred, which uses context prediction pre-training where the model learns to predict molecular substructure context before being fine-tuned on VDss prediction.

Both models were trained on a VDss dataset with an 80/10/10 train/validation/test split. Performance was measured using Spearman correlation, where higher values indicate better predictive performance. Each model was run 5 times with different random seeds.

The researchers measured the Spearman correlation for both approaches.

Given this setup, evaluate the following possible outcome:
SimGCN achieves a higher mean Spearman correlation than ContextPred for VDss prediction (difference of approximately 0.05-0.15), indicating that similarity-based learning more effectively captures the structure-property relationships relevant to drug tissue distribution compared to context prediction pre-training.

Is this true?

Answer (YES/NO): YES